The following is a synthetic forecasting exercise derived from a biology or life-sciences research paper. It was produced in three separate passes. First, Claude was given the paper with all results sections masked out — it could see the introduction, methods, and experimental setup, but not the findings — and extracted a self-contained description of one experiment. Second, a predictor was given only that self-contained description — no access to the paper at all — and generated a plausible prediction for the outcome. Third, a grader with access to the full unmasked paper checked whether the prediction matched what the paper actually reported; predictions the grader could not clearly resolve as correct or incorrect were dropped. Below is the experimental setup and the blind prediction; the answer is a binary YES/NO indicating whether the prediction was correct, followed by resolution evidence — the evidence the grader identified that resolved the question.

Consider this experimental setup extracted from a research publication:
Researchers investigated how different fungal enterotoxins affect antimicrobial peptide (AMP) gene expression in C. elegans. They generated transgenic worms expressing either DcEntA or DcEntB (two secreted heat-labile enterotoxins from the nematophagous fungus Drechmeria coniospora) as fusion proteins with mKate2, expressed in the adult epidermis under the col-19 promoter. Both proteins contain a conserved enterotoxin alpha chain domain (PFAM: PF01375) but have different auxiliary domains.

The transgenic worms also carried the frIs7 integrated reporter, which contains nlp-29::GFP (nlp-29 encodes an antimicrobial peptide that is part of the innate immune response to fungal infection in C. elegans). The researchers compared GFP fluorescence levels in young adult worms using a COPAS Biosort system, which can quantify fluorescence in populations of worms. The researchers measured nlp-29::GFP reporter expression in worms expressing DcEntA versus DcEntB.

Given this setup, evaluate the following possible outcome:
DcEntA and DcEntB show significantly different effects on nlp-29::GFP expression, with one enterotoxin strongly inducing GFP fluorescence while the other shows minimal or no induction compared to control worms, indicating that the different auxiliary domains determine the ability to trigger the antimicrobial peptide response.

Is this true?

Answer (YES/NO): YES